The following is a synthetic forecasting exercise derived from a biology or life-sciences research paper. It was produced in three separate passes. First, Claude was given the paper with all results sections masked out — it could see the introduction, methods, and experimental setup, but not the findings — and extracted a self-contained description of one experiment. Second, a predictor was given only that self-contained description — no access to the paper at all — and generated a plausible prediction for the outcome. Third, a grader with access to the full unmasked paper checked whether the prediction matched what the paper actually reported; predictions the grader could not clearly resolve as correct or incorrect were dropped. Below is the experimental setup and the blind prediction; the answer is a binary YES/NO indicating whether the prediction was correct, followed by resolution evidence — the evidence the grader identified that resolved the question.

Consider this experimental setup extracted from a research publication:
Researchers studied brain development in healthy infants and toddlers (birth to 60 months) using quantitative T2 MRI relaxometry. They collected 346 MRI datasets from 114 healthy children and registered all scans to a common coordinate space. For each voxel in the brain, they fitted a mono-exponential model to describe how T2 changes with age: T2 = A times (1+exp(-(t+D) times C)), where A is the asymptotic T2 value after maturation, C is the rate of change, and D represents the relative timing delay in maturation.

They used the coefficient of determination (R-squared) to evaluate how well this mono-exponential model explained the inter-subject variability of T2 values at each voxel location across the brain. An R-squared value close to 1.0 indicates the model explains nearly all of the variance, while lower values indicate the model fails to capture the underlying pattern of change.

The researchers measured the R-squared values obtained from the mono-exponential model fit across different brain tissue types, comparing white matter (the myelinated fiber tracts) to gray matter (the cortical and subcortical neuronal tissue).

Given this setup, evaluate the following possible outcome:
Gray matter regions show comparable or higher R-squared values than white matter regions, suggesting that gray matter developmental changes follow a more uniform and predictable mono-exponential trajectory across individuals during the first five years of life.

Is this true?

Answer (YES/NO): NO